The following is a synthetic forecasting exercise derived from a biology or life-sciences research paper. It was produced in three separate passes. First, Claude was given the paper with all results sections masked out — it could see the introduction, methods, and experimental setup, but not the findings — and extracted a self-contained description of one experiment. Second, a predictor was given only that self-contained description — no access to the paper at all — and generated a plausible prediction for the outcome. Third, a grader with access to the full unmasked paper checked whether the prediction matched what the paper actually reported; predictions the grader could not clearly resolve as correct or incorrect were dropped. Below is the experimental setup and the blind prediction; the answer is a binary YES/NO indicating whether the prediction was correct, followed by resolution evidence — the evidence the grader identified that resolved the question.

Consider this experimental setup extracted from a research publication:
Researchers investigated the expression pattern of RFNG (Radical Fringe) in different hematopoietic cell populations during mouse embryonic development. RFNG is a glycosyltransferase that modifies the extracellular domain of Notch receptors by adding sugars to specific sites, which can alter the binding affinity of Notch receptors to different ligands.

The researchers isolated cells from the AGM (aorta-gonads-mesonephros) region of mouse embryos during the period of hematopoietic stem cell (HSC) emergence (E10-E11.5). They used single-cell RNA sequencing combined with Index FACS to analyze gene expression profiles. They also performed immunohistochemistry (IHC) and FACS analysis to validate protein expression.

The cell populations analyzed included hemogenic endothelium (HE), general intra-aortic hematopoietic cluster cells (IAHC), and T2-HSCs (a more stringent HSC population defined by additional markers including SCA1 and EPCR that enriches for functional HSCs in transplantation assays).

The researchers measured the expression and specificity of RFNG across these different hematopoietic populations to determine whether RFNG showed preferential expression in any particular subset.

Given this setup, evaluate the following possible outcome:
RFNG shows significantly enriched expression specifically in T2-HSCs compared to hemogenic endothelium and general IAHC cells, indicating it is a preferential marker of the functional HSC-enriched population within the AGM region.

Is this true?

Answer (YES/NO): YES